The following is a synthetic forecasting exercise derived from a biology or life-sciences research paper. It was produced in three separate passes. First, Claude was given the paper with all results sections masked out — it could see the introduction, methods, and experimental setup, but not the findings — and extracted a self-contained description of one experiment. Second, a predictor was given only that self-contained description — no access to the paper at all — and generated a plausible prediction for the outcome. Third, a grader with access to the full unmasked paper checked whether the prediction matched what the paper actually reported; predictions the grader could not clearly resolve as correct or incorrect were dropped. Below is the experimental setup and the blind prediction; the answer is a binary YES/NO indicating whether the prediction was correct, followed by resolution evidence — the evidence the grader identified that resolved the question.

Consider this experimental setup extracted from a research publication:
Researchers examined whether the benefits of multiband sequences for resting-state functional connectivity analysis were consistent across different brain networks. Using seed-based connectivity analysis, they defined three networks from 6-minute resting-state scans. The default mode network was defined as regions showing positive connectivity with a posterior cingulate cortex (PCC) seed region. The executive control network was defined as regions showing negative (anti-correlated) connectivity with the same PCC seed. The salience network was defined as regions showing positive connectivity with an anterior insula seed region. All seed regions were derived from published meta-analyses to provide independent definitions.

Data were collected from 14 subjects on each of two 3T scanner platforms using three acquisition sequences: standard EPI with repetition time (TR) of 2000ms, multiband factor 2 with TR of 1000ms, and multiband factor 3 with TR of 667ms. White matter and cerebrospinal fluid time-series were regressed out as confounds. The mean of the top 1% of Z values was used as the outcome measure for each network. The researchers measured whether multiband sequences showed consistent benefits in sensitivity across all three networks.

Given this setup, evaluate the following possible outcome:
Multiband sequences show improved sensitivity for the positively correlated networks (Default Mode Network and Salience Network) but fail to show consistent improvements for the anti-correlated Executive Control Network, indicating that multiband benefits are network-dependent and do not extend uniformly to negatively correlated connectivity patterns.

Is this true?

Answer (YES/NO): NO